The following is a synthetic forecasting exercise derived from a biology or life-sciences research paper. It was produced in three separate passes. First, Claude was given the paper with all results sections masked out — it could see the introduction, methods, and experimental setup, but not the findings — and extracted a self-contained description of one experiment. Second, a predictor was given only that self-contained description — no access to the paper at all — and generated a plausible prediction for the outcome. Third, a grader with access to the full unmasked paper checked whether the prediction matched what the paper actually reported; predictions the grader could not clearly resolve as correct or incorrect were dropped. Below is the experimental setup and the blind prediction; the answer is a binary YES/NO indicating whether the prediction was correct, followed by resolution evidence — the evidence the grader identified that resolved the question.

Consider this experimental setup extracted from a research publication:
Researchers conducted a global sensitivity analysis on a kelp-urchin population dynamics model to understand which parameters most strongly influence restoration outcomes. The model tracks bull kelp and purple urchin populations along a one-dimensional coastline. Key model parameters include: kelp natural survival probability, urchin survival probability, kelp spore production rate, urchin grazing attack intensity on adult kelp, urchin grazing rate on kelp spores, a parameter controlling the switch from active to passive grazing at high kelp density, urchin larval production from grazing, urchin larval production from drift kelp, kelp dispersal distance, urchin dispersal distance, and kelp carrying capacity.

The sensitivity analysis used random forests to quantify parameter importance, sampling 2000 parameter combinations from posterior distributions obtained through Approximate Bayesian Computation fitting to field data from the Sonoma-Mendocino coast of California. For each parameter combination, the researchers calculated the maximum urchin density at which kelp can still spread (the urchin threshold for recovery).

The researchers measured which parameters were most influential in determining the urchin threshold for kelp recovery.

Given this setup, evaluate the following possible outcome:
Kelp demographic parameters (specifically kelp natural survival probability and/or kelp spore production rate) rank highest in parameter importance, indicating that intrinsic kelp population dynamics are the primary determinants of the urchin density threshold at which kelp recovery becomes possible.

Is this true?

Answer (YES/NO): NO